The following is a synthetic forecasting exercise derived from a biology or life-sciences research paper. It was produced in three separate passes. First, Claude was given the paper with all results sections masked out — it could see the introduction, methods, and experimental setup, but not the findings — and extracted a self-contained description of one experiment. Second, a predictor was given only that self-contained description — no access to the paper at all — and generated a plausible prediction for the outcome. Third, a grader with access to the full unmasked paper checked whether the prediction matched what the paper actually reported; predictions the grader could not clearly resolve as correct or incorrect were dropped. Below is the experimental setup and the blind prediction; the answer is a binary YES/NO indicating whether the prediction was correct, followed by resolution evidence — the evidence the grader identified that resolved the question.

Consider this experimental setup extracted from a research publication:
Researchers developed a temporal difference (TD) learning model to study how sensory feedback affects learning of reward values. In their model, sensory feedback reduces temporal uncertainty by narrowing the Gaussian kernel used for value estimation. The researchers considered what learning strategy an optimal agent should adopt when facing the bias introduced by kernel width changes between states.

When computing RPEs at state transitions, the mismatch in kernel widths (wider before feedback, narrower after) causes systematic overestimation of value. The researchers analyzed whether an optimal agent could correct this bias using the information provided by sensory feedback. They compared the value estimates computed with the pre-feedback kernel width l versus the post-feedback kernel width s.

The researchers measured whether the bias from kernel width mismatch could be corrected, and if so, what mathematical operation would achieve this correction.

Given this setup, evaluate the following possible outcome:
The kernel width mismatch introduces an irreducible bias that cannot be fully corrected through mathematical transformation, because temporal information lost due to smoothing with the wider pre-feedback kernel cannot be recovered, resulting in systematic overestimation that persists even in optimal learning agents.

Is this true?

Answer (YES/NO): NO